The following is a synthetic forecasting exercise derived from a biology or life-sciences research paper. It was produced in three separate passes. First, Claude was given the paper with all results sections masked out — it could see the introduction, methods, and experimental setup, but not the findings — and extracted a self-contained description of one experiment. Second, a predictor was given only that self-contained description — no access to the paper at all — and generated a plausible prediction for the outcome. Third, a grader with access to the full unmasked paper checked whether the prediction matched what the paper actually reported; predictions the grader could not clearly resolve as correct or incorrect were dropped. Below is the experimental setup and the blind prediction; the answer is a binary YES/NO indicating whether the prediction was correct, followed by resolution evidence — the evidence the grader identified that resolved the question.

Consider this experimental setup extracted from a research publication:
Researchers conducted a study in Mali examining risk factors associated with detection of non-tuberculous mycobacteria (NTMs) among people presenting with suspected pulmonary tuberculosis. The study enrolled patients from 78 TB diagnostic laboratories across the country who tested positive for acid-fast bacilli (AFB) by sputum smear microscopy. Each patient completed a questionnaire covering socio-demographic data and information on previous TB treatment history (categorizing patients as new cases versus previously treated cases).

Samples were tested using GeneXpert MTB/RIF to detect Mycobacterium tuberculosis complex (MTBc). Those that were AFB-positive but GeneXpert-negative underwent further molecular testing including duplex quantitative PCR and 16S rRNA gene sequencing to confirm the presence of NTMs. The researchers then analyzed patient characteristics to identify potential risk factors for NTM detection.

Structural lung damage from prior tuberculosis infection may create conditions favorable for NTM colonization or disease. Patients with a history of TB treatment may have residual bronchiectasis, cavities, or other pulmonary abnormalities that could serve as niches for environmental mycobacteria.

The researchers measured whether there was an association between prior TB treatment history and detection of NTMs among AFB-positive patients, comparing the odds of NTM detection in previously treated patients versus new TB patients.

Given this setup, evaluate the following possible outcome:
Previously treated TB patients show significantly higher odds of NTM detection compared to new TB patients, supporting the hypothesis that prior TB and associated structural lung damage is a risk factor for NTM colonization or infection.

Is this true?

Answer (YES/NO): YES